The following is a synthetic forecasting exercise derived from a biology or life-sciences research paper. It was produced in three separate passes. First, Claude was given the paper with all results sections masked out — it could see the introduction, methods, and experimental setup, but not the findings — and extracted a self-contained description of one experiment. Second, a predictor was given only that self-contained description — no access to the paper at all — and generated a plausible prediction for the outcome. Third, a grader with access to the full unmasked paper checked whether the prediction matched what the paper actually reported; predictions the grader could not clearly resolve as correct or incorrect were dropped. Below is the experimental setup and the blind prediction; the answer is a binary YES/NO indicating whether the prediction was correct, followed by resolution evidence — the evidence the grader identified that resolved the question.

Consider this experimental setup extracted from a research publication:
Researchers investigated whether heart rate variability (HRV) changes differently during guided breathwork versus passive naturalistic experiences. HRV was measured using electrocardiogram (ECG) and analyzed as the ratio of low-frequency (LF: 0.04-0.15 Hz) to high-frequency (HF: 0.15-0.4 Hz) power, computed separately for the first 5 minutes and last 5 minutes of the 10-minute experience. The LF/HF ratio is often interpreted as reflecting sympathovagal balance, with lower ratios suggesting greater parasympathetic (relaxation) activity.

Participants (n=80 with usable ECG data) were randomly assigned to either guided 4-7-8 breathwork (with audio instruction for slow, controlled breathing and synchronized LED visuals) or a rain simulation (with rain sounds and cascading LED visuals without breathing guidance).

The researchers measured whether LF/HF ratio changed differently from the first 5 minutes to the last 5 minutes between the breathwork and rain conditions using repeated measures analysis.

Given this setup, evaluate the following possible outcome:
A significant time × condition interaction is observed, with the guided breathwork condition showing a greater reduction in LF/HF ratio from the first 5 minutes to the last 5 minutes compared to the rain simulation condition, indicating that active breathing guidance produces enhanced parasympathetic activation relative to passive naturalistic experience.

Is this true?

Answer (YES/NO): NO